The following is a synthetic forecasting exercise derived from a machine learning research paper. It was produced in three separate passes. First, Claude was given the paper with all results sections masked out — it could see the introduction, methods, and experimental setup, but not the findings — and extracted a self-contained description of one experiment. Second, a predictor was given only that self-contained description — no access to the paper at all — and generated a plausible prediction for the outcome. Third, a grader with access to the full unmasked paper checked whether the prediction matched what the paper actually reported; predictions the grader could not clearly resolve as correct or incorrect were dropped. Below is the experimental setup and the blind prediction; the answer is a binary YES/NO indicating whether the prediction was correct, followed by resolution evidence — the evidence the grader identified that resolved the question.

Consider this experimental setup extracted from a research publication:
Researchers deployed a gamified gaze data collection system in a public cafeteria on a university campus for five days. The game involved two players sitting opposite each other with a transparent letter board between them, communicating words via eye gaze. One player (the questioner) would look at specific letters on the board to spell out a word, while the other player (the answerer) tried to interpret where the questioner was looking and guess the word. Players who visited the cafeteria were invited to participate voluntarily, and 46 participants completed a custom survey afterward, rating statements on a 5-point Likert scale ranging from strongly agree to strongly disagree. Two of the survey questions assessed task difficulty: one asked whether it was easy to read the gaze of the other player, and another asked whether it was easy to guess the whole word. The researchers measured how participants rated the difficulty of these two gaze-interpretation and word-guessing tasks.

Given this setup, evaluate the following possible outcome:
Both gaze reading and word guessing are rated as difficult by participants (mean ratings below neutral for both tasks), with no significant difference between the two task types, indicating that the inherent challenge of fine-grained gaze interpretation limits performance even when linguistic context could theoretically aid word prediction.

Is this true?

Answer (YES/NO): NO